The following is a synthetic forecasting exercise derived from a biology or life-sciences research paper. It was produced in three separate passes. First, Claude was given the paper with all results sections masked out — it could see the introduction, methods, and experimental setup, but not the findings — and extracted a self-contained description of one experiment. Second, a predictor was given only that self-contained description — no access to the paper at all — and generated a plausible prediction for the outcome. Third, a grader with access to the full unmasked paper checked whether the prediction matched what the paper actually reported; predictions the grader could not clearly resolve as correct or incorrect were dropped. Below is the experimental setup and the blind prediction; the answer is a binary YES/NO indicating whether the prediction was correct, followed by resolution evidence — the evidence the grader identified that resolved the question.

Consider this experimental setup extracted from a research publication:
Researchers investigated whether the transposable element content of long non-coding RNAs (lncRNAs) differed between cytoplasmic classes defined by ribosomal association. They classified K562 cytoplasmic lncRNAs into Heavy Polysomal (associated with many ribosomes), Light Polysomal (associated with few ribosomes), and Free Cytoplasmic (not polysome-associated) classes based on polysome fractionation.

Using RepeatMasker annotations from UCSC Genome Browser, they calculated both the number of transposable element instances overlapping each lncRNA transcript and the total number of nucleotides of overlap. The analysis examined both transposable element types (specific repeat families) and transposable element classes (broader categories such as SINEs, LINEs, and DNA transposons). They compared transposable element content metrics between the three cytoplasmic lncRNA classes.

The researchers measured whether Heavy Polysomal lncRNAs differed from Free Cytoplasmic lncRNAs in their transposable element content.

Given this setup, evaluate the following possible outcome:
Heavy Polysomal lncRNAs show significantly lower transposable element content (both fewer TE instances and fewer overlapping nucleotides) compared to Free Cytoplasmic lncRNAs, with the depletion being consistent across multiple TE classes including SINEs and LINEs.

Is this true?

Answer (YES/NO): NO